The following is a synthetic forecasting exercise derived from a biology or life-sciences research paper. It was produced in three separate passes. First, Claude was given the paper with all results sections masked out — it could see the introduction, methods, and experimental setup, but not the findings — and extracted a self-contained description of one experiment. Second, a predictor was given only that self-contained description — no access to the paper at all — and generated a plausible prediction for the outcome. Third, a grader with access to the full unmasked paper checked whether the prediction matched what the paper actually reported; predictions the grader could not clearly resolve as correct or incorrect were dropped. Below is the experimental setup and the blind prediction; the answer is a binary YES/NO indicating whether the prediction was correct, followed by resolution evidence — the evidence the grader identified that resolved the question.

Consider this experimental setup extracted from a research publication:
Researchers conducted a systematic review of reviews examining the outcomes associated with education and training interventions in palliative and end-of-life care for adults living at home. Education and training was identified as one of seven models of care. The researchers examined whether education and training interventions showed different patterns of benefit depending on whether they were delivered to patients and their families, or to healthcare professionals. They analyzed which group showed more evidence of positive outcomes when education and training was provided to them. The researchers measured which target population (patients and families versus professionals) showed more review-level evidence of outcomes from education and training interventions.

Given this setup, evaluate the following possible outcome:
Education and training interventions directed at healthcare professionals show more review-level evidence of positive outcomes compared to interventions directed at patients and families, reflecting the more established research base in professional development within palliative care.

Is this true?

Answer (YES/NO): NO